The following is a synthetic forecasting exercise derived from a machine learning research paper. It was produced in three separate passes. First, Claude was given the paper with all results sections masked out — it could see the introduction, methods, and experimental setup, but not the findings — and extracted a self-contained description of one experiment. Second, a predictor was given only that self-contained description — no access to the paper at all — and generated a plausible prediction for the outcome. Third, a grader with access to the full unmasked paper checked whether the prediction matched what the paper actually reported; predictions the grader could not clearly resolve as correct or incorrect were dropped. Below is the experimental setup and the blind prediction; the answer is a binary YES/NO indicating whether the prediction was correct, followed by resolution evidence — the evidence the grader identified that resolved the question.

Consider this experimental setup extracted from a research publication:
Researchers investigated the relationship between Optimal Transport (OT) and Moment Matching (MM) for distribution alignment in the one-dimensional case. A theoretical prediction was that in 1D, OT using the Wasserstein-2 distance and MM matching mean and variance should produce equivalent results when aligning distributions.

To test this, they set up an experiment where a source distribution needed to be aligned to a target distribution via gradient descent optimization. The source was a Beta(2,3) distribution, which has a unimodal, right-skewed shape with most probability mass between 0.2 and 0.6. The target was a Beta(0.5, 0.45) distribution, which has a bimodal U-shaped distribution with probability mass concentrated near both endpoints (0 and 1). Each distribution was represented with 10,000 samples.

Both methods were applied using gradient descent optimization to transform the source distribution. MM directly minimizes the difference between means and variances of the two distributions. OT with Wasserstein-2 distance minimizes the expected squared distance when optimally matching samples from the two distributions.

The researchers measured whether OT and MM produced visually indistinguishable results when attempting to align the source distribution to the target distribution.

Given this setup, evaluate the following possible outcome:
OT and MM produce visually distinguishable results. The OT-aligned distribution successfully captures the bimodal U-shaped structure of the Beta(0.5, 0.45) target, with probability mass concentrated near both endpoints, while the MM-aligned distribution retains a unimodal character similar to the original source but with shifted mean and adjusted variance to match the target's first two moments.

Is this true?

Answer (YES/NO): NO